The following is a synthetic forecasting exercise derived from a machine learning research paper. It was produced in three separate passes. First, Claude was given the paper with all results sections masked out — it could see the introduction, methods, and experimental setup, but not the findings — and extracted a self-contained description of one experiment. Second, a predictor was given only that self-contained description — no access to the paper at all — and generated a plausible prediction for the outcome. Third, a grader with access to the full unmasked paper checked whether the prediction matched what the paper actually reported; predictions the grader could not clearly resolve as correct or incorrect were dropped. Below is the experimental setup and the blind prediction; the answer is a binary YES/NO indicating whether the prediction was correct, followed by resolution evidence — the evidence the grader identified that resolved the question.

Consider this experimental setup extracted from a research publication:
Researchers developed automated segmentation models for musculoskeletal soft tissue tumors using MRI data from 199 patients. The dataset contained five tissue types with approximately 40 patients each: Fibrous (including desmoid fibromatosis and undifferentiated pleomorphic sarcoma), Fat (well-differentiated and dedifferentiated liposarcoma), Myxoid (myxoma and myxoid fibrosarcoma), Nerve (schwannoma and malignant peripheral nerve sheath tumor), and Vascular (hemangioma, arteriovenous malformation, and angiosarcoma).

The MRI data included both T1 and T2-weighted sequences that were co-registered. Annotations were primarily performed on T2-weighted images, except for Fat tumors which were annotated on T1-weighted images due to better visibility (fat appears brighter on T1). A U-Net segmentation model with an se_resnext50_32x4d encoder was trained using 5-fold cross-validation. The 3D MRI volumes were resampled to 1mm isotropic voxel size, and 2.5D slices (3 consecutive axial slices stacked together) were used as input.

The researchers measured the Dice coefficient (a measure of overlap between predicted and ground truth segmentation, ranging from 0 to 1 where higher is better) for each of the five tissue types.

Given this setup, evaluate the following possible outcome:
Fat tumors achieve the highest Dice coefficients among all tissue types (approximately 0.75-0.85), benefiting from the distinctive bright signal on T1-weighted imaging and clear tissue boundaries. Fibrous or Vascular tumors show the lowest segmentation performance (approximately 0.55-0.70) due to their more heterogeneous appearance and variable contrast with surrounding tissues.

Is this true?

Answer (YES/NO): NO